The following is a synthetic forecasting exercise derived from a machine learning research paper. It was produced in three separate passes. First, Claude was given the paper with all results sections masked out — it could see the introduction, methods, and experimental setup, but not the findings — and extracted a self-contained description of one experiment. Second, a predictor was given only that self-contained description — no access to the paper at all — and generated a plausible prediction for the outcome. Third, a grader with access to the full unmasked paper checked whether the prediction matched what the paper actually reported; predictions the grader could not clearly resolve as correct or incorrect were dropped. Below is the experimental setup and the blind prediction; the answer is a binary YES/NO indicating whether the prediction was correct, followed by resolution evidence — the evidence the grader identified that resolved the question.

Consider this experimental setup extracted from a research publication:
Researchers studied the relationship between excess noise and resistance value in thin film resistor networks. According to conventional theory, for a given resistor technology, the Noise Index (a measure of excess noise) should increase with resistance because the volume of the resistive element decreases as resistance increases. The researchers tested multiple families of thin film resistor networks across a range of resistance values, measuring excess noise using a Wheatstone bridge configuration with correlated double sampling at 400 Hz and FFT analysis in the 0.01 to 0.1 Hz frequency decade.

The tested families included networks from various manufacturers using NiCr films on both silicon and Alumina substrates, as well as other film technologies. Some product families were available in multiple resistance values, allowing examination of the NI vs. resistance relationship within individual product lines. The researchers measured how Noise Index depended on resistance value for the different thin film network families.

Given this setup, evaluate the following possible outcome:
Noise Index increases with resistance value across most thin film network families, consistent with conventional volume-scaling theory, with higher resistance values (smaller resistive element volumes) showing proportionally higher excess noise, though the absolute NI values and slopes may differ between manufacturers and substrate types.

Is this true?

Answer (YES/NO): NO